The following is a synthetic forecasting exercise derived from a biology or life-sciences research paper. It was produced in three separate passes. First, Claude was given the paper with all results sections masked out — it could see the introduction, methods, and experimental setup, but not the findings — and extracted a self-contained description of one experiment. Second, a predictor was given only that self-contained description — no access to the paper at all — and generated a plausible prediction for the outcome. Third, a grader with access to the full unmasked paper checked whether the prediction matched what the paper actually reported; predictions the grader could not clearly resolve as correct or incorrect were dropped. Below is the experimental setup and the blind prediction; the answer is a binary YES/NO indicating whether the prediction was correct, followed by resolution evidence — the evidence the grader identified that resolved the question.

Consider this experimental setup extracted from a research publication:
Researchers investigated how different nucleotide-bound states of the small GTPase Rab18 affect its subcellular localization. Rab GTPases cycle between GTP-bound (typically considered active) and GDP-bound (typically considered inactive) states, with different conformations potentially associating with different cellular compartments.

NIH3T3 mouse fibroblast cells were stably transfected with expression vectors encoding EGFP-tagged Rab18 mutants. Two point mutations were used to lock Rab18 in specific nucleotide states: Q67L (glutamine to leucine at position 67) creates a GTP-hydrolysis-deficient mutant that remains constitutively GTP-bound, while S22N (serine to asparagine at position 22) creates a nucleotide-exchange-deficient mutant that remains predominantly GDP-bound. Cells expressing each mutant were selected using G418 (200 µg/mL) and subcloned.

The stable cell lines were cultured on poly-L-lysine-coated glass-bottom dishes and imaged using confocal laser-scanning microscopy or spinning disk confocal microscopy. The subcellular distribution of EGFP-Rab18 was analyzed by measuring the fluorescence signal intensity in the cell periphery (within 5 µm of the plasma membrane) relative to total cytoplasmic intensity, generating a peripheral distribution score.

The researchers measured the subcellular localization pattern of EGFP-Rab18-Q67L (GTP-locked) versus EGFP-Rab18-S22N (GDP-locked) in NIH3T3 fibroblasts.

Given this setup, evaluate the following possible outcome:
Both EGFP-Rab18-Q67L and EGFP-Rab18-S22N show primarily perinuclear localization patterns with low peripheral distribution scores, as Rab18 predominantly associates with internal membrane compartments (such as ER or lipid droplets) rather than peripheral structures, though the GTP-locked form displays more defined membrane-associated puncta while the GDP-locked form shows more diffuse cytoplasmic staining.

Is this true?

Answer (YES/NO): NO